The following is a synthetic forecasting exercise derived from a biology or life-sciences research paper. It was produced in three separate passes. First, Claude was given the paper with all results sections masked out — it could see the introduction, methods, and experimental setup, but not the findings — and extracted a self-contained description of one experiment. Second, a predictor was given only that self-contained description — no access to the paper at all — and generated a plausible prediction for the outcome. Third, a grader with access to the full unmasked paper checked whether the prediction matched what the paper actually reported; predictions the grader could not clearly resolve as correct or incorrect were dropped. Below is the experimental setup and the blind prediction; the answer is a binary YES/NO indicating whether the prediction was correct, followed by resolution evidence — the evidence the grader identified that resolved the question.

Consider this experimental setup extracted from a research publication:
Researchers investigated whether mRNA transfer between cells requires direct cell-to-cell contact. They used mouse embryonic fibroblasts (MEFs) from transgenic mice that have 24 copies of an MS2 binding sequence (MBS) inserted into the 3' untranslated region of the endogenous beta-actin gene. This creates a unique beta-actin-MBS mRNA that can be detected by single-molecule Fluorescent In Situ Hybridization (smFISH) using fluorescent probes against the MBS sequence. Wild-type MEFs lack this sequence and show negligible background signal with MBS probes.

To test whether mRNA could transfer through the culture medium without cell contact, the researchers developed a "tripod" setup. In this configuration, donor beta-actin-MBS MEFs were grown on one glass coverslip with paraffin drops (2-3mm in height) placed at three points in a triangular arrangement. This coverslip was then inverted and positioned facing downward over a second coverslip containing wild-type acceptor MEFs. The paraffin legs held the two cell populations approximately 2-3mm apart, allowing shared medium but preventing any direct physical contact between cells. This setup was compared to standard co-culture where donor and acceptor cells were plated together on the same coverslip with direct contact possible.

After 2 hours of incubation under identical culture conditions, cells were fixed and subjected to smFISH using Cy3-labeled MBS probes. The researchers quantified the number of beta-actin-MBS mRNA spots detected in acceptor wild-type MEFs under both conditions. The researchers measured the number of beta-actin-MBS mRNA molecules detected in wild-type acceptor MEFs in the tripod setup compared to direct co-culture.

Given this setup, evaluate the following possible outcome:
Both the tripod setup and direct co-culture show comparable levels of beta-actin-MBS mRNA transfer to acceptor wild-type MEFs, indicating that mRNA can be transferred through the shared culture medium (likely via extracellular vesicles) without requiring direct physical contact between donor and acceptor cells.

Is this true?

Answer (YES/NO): NO